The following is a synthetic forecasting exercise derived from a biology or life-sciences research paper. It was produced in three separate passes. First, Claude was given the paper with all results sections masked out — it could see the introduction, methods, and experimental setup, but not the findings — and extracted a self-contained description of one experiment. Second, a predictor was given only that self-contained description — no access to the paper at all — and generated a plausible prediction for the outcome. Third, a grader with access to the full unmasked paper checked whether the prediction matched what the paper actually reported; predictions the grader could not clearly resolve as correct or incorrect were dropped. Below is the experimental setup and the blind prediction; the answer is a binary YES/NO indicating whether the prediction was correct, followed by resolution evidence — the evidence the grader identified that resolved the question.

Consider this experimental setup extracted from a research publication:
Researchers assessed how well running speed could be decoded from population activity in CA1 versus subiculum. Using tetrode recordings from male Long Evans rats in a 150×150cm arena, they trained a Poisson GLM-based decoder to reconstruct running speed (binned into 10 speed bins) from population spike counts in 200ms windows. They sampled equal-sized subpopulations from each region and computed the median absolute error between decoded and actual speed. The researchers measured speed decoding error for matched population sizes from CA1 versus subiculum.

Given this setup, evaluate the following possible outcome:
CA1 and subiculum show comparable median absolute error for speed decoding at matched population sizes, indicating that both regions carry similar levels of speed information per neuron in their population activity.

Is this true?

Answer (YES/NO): NO